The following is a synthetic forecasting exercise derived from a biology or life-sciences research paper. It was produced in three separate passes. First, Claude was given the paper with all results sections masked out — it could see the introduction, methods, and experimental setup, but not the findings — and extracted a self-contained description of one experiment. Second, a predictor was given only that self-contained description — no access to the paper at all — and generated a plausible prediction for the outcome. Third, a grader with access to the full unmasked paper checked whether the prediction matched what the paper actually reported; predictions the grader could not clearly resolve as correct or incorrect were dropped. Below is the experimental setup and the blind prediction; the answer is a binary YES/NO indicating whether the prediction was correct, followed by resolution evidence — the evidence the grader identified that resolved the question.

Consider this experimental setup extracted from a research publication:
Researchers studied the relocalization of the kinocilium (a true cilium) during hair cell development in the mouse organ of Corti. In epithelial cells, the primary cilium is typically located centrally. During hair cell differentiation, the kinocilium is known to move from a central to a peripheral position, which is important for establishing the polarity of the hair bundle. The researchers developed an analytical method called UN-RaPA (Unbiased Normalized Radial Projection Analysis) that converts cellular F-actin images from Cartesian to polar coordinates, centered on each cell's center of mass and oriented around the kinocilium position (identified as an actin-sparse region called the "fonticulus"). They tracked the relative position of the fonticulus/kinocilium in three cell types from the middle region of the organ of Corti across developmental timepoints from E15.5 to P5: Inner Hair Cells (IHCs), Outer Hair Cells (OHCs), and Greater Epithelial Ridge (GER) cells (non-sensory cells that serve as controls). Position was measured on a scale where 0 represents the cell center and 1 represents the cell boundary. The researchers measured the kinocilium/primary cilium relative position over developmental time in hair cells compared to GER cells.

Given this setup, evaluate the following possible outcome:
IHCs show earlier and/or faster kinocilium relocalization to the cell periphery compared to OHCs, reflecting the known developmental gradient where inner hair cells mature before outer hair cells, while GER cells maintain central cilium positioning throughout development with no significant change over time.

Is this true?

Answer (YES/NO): YES